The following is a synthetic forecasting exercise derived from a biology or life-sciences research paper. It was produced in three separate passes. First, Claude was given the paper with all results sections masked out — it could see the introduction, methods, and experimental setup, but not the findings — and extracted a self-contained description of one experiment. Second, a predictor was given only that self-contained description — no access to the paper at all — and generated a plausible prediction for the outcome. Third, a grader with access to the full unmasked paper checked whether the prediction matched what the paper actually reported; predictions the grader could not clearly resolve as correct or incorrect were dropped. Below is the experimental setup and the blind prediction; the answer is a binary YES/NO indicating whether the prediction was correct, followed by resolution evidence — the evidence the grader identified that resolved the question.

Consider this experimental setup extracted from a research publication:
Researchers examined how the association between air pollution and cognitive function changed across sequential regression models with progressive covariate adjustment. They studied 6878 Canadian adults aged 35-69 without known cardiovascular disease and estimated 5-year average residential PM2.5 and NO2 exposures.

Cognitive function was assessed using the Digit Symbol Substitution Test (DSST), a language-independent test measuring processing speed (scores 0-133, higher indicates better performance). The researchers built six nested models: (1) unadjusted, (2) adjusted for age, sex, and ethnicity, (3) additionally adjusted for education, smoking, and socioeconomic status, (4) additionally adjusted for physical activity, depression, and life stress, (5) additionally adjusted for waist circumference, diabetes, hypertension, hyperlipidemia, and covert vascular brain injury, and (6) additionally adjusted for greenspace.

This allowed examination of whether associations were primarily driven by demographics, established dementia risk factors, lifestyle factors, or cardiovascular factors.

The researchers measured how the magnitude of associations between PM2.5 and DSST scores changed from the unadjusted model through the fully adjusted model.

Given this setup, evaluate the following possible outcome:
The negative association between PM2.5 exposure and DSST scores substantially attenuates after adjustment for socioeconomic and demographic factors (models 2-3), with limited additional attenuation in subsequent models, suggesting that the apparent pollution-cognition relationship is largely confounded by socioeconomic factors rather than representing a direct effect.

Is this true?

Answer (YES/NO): NO